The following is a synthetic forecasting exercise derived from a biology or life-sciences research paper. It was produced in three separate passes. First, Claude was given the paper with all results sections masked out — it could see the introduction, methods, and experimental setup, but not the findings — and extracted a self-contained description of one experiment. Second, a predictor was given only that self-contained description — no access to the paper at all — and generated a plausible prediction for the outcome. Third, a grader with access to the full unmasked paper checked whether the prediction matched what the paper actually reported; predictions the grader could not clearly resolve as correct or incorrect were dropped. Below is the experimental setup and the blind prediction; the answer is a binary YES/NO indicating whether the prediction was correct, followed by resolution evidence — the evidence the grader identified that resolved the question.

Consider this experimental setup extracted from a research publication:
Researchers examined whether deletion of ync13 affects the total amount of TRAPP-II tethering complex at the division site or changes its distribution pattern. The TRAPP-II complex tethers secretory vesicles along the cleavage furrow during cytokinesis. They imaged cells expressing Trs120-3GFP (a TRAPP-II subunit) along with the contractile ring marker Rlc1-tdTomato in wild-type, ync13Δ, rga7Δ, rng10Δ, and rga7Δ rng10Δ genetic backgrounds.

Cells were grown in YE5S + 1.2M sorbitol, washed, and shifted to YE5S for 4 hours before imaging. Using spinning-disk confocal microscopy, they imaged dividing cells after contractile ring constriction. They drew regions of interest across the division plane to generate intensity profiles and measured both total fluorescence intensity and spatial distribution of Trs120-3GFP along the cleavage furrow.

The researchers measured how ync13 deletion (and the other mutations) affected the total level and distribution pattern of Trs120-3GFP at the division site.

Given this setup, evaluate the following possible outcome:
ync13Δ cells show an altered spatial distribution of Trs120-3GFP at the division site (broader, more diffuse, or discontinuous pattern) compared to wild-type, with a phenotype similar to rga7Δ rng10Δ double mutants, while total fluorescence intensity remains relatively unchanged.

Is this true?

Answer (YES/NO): NO